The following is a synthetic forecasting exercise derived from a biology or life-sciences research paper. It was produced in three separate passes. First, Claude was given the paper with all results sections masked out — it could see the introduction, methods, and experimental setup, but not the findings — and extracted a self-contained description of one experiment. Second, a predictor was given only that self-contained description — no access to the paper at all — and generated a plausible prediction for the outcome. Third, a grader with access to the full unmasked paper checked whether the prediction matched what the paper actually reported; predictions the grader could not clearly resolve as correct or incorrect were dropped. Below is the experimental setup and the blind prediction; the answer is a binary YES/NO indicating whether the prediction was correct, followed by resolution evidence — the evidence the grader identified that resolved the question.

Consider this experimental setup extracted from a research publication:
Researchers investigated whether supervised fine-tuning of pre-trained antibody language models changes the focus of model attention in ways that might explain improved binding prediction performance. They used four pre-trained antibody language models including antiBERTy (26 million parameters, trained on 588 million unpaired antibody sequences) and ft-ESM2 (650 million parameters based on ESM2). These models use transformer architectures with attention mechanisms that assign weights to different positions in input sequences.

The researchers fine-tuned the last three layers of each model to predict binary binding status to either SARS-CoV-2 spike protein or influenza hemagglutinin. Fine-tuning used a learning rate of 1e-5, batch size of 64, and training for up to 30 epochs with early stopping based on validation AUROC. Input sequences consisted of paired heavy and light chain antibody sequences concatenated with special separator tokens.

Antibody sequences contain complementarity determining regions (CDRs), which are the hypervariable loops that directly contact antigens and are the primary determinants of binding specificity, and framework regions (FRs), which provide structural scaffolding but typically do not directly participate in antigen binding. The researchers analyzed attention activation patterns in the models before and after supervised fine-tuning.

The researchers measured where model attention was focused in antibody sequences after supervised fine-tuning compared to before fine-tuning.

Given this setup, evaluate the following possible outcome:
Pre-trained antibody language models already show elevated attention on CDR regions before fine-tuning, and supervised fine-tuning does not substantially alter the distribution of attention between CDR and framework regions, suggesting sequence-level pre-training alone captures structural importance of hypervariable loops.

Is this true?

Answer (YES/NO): NO